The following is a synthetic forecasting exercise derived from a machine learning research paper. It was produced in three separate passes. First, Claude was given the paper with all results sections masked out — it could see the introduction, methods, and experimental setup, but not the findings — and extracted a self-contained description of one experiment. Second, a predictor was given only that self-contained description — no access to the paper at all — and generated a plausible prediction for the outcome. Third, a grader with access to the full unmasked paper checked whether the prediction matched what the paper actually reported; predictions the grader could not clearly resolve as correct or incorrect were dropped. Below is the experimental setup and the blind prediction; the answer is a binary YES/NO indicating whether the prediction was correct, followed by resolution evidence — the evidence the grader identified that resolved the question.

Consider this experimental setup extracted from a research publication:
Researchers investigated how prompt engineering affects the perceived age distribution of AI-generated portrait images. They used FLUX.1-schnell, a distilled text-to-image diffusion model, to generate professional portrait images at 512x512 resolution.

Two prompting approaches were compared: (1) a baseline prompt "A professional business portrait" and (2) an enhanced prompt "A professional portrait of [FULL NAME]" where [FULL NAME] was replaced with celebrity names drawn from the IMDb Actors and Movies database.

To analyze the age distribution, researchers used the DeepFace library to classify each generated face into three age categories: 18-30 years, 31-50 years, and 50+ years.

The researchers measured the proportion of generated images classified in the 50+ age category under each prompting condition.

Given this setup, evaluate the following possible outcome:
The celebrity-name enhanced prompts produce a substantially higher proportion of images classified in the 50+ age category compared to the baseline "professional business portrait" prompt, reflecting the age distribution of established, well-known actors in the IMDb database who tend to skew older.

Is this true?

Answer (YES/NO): NO